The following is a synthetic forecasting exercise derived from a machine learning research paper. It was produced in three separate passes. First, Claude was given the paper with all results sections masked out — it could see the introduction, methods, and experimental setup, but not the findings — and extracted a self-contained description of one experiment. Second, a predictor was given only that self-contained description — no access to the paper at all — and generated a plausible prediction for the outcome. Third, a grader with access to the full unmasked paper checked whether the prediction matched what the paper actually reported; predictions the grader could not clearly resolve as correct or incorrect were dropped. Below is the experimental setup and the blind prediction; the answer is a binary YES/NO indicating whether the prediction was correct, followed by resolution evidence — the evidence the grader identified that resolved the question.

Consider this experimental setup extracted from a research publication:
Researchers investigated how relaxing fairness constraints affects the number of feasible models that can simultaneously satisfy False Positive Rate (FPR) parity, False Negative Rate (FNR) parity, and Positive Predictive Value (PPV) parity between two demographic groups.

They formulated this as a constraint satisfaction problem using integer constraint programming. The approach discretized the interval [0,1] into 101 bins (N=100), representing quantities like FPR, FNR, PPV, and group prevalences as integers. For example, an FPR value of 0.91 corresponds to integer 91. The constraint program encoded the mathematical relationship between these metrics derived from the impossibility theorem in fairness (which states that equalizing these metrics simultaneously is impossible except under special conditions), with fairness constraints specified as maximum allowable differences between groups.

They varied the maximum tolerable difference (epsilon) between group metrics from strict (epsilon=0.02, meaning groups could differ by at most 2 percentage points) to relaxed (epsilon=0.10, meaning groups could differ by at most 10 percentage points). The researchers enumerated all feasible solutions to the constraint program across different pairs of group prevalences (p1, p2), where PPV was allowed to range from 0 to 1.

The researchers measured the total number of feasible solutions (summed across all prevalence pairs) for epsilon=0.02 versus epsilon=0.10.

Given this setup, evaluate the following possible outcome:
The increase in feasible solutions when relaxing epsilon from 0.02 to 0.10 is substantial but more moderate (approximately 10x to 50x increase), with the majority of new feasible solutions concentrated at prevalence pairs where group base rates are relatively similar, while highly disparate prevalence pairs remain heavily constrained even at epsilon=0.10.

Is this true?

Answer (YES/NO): NO